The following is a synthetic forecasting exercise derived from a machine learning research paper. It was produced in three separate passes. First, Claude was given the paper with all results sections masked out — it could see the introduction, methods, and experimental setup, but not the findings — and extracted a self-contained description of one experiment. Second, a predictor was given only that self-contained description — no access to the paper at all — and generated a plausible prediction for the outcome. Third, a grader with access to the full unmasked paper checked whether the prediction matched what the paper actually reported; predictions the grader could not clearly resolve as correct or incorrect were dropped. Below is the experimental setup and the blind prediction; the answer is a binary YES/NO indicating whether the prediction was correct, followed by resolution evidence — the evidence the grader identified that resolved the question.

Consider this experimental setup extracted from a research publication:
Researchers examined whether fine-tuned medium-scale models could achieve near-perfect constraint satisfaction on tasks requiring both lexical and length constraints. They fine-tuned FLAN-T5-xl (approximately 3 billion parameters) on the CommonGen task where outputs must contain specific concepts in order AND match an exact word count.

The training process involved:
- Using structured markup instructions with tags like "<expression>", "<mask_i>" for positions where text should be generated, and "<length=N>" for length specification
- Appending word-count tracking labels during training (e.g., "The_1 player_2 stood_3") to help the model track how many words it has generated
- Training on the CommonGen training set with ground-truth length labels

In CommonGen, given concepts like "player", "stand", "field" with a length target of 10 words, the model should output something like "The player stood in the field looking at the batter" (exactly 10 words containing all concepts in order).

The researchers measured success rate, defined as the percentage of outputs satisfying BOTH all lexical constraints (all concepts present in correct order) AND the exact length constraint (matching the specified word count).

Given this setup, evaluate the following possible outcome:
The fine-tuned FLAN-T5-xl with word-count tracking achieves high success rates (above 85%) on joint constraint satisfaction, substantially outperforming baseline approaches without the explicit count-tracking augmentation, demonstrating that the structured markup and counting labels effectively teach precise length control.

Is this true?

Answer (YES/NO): YES